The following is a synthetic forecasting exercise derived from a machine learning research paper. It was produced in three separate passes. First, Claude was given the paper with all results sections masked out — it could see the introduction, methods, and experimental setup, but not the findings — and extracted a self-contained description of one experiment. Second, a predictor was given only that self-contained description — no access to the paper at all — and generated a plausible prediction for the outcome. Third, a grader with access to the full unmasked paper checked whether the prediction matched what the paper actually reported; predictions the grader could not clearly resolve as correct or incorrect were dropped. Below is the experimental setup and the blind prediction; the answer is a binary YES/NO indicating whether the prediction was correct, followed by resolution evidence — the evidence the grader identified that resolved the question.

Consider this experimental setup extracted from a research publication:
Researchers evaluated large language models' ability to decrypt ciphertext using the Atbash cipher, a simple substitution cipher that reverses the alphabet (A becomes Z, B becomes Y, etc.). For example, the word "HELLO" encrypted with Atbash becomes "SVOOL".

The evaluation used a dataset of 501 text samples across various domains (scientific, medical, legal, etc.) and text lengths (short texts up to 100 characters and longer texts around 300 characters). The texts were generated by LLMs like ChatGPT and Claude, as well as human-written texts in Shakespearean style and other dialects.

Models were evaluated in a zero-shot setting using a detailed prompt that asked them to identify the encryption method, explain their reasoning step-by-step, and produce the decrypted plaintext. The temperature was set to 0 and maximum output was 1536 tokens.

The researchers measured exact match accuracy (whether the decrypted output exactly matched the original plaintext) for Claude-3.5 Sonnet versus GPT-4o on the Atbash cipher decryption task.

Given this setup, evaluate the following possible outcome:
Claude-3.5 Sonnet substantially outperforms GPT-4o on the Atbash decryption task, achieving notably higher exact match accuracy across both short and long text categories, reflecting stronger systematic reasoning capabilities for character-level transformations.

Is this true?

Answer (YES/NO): YES